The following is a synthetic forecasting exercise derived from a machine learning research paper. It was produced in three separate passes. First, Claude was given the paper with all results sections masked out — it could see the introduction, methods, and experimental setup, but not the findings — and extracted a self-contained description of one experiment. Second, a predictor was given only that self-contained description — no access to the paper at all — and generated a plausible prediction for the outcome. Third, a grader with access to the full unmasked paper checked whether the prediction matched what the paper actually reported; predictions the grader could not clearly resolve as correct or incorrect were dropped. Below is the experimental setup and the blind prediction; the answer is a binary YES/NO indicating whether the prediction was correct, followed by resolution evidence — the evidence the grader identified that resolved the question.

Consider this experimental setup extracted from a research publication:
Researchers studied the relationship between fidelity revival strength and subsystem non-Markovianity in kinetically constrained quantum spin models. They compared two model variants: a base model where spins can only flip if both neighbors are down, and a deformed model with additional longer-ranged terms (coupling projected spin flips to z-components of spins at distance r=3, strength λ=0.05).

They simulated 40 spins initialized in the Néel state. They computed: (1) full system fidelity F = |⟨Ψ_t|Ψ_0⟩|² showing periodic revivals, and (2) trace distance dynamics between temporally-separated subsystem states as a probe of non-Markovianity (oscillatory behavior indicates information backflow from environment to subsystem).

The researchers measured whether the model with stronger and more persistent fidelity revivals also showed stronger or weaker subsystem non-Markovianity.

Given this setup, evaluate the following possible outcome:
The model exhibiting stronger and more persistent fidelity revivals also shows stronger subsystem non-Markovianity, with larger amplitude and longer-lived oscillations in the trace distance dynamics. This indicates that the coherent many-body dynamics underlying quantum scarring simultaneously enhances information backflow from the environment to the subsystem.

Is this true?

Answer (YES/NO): YES